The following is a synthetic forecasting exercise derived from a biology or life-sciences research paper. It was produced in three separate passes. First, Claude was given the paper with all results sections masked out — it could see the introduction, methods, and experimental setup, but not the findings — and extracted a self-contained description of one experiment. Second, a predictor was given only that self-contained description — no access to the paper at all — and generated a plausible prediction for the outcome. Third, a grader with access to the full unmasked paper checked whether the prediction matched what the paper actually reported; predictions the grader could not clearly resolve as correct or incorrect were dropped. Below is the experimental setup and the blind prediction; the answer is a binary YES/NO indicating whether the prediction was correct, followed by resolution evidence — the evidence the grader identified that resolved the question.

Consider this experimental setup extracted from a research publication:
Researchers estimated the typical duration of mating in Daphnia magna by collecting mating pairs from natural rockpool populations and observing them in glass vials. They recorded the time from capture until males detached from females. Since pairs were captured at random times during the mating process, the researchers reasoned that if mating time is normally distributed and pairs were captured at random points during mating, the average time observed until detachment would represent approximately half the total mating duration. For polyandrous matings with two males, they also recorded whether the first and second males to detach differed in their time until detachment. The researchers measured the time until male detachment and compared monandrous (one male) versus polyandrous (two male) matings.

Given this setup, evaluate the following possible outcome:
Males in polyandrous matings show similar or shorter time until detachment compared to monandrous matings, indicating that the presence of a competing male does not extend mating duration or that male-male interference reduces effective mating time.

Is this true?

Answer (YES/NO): NO